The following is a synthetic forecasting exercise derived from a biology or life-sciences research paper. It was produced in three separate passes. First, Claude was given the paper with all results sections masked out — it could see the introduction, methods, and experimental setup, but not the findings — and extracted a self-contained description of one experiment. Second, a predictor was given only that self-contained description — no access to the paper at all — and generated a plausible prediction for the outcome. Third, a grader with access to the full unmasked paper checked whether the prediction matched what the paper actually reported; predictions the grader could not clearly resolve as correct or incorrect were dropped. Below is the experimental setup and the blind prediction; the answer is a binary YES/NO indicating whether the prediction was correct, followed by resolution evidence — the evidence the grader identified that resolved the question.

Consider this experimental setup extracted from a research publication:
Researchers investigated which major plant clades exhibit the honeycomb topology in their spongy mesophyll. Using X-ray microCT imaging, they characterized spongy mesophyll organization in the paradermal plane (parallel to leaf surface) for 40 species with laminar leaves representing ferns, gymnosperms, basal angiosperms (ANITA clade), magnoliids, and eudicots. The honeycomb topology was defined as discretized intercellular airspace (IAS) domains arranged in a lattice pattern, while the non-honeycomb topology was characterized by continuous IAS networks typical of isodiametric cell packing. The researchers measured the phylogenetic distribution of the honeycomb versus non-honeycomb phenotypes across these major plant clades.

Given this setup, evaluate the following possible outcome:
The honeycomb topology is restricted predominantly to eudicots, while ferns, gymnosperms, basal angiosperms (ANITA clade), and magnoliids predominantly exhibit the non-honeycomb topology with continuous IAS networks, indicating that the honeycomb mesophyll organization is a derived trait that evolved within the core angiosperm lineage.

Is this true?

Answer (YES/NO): NO